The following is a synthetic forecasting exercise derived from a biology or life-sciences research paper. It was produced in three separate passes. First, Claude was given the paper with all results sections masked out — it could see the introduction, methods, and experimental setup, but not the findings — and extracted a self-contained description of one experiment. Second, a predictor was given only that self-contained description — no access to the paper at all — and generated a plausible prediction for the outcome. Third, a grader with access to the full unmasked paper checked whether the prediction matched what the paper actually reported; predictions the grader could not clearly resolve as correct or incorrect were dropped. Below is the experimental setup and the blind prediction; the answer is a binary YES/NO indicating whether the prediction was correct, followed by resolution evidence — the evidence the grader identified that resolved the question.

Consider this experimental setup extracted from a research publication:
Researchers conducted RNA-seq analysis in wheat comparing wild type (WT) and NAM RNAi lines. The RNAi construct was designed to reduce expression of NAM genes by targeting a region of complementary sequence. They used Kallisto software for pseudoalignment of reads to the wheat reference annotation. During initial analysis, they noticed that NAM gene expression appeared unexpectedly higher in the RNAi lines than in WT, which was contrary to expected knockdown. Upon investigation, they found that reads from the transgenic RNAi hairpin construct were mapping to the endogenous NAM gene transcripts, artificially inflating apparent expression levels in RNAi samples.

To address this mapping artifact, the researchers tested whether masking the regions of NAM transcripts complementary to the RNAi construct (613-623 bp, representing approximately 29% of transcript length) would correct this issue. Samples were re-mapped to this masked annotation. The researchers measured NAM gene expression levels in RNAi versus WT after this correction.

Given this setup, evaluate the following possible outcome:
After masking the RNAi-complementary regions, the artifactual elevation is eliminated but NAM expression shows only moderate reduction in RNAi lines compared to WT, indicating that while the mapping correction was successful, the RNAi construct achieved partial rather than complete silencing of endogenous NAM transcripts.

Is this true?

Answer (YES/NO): YES